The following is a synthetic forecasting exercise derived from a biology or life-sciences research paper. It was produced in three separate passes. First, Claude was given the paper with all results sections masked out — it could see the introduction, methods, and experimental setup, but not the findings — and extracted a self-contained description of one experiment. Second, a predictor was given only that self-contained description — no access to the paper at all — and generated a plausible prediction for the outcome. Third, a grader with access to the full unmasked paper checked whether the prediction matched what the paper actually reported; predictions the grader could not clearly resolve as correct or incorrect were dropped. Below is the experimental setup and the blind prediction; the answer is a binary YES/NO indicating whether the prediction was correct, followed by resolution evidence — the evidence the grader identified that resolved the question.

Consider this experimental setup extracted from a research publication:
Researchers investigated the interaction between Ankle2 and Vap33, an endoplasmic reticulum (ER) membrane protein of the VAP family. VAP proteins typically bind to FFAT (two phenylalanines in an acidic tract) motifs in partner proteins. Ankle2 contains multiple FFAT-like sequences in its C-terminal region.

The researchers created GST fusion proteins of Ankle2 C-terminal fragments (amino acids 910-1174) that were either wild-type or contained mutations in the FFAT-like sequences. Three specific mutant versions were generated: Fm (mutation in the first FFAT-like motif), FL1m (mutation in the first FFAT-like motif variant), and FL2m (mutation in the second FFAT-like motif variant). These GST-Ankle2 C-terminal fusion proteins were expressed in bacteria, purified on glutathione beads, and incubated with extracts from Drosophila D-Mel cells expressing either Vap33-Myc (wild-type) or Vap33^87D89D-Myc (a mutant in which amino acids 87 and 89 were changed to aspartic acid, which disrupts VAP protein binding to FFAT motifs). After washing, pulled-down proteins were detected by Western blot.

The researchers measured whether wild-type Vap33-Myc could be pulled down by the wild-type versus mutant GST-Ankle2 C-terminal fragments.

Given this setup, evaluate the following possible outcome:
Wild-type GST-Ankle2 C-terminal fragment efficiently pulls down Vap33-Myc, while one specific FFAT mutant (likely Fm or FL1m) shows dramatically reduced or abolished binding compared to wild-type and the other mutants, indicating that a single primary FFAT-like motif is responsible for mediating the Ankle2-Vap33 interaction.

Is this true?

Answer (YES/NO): YES